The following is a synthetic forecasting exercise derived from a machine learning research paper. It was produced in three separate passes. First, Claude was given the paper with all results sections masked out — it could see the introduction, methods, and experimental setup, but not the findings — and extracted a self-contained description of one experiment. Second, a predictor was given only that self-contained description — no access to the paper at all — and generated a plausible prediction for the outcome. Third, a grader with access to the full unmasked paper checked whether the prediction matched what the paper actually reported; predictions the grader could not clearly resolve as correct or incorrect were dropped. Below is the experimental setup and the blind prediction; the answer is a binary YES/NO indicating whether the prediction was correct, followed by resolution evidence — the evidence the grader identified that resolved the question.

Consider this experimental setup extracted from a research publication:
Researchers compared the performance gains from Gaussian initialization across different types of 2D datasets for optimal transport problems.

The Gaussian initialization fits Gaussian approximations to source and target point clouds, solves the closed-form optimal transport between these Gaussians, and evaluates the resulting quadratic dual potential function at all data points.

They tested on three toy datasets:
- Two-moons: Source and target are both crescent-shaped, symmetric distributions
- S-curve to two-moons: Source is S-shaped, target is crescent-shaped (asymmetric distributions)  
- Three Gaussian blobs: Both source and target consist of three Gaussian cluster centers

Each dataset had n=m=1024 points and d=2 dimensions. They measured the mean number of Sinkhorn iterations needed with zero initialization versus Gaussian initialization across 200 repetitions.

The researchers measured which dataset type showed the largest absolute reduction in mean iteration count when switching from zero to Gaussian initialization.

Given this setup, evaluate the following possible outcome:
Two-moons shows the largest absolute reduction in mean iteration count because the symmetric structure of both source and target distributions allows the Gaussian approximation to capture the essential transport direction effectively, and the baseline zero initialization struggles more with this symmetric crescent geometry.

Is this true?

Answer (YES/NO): NO